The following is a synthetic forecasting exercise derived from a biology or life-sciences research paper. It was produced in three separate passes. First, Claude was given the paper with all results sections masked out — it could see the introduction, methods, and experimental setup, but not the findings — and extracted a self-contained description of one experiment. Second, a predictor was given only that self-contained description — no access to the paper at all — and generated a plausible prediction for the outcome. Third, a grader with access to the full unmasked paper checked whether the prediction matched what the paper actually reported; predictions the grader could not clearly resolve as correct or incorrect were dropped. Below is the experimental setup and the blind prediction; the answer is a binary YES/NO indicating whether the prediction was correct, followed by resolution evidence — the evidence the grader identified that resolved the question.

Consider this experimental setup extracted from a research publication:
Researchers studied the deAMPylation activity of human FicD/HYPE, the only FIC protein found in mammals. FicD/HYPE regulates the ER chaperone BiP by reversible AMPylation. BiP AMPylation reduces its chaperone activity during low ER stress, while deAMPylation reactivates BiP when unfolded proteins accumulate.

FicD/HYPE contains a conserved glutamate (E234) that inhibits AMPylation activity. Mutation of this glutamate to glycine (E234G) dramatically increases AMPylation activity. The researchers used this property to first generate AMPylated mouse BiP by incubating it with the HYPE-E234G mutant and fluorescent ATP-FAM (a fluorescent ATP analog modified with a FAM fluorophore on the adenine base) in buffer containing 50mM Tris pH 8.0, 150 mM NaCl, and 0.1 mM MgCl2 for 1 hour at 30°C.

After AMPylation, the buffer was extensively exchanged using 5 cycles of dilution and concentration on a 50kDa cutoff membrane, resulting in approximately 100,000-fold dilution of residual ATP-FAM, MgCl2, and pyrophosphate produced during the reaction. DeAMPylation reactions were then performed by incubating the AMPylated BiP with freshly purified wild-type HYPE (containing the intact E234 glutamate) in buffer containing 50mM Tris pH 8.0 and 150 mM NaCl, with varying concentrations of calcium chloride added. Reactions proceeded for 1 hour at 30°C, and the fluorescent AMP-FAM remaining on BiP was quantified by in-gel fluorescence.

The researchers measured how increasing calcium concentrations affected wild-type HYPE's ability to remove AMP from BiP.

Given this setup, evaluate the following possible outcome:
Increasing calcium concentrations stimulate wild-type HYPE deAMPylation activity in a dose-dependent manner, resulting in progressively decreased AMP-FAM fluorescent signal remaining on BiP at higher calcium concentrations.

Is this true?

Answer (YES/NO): NO